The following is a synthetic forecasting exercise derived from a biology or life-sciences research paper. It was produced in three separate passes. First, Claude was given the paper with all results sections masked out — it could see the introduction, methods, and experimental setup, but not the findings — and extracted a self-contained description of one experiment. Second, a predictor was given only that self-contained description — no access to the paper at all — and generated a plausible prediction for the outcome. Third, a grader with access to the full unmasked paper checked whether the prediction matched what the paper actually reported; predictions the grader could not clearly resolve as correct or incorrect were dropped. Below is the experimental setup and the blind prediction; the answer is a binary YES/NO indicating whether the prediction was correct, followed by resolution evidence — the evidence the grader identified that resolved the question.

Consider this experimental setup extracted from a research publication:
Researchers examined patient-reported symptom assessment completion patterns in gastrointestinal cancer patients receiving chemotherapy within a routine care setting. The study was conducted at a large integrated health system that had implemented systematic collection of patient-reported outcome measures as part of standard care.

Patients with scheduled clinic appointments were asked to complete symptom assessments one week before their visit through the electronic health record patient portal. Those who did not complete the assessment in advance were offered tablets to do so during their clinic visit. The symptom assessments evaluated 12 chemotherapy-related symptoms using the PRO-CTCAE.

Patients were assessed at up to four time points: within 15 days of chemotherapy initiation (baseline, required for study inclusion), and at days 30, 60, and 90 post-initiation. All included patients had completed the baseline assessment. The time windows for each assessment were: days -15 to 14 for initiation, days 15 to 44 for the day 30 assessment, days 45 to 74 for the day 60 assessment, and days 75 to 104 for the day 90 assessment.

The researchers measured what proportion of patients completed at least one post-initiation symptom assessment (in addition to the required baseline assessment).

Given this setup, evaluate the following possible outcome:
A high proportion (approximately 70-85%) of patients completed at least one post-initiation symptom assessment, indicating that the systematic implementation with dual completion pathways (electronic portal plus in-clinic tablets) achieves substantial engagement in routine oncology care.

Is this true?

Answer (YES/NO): NO